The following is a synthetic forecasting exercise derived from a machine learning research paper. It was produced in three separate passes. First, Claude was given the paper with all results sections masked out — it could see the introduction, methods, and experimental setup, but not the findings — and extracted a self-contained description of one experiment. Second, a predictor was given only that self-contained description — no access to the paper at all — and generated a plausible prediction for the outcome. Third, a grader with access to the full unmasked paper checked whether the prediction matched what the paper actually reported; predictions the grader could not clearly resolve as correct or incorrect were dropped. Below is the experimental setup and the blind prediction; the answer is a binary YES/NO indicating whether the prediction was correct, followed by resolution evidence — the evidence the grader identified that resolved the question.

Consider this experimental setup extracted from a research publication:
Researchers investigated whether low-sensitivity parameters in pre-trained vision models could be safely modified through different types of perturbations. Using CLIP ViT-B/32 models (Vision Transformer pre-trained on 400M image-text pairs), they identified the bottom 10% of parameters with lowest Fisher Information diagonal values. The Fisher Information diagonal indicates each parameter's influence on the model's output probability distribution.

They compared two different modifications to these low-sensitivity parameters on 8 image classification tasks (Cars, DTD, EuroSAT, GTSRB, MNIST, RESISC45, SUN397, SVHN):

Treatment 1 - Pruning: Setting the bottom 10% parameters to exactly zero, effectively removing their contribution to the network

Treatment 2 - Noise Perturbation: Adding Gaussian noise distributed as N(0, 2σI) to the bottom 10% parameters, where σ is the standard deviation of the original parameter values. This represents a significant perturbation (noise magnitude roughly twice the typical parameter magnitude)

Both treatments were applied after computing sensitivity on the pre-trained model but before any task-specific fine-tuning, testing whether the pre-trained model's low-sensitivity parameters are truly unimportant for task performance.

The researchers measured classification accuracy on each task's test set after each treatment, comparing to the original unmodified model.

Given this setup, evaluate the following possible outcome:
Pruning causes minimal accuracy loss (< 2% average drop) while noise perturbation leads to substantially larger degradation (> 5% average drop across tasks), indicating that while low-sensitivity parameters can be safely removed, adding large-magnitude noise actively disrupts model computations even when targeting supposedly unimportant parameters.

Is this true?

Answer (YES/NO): NO